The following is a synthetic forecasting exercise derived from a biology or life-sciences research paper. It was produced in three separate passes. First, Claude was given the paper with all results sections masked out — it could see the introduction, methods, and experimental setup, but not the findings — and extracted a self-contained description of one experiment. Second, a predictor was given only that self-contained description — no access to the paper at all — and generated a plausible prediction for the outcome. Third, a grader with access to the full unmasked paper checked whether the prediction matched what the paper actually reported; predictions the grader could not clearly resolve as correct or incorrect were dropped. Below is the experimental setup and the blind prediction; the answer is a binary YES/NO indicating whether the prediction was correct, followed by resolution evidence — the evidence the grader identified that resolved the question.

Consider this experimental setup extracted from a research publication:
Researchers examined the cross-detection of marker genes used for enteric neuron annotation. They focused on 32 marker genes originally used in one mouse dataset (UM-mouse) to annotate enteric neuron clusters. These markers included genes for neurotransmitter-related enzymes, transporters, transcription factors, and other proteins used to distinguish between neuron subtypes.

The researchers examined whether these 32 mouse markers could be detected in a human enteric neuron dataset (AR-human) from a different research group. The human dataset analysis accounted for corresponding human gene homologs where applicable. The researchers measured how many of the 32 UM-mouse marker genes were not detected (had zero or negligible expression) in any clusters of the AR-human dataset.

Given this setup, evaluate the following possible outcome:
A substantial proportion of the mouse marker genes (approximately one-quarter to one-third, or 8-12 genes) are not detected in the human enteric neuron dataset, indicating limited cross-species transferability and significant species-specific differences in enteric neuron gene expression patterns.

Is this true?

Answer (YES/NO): NO